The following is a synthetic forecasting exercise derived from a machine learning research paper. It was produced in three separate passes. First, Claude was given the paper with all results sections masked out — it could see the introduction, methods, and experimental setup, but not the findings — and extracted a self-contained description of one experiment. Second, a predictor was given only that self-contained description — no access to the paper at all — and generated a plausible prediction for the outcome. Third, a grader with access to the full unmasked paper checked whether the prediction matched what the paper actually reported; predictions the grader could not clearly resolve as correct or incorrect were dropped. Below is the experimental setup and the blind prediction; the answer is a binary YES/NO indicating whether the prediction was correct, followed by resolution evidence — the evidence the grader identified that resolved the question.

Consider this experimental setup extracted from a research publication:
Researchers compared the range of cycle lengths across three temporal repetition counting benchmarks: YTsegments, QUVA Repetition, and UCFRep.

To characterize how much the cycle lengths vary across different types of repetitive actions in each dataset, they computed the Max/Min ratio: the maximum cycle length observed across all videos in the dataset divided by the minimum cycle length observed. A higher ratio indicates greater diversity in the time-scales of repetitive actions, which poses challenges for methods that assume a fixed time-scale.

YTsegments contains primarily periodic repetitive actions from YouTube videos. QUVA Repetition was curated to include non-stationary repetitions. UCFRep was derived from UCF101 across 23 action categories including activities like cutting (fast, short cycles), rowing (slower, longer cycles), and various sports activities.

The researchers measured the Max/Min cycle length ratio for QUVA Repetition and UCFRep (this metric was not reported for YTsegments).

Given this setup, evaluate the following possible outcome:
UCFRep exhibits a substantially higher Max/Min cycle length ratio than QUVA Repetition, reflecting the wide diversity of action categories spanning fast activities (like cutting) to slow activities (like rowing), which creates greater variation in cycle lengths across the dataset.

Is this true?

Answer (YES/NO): YES